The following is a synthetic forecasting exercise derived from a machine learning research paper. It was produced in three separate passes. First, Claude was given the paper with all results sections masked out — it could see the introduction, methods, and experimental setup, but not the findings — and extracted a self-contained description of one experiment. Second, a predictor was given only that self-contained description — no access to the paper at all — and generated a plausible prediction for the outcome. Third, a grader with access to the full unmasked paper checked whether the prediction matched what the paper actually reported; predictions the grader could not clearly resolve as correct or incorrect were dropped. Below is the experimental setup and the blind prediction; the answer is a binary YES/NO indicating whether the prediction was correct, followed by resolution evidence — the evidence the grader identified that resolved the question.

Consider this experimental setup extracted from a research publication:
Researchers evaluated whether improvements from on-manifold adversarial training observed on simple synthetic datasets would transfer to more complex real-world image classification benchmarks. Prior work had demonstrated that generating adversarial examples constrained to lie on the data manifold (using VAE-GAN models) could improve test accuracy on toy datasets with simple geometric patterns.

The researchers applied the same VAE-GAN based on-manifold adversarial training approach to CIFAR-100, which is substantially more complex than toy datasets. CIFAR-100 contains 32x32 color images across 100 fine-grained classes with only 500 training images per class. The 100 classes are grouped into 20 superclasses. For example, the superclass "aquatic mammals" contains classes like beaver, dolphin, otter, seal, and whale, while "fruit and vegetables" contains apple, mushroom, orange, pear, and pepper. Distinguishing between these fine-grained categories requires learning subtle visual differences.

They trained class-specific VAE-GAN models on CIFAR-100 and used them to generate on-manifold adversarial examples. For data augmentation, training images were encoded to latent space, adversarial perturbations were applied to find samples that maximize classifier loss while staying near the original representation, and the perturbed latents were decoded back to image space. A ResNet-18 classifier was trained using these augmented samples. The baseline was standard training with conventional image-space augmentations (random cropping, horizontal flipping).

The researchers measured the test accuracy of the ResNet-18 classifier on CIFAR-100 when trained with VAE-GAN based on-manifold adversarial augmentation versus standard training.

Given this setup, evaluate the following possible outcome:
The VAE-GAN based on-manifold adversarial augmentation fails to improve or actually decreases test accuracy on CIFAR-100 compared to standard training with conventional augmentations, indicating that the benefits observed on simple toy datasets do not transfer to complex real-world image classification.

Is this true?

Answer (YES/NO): YES